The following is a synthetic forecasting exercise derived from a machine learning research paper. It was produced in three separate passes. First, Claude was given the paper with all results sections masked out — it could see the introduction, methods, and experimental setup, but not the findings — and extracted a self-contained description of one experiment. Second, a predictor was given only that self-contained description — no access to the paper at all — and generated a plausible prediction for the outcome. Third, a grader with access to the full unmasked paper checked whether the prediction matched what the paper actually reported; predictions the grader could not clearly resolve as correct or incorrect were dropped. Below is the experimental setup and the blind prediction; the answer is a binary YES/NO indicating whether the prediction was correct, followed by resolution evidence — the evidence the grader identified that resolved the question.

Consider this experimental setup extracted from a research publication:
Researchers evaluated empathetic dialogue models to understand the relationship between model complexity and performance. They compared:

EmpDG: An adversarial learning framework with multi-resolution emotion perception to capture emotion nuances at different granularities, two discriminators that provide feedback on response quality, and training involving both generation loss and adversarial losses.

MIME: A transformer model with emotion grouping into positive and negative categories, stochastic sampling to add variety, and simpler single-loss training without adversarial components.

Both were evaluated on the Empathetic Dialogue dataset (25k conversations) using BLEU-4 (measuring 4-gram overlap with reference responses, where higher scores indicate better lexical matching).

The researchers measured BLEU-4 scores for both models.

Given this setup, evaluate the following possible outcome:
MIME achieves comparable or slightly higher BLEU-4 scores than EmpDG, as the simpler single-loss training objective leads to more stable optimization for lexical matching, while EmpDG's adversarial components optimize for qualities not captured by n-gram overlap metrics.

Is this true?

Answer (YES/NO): YES